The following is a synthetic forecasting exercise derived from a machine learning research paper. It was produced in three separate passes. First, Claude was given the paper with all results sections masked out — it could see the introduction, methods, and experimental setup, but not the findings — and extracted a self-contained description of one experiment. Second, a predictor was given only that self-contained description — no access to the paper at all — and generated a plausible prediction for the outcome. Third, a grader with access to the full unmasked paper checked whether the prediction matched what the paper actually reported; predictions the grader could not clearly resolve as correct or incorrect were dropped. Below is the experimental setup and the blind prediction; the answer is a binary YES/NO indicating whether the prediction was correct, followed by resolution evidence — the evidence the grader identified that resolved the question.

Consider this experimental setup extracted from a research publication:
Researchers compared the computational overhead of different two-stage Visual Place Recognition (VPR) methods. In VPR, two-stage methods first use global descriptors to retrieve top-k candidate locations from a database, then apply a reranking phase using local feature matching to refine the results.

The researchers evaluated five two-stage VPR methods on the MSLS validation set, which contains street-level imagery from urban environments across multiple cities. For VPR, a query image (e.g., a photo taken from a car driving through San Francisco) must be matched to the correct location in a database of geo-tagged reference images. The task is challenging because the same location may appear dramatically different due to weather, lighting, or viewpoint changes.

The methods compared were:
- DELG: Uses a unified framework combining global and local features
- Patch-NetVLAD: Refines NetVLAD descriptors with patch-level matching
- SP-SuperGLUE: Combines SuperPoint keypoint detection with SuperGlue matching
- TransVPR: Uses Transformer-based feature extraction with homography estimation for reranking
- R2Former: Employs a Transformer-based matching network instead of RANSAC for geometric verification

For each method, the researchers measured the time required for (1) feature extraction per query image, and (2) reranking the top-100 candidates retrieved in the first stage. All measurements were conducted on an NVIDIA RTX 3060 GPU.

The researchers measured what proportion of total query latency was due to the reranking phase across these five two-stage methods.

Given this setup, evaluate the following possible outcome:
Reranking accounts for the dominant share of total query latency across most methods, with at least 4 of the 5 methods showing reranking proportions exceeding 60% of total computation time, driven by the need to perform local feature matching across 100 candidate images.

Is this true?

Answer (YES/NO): YES